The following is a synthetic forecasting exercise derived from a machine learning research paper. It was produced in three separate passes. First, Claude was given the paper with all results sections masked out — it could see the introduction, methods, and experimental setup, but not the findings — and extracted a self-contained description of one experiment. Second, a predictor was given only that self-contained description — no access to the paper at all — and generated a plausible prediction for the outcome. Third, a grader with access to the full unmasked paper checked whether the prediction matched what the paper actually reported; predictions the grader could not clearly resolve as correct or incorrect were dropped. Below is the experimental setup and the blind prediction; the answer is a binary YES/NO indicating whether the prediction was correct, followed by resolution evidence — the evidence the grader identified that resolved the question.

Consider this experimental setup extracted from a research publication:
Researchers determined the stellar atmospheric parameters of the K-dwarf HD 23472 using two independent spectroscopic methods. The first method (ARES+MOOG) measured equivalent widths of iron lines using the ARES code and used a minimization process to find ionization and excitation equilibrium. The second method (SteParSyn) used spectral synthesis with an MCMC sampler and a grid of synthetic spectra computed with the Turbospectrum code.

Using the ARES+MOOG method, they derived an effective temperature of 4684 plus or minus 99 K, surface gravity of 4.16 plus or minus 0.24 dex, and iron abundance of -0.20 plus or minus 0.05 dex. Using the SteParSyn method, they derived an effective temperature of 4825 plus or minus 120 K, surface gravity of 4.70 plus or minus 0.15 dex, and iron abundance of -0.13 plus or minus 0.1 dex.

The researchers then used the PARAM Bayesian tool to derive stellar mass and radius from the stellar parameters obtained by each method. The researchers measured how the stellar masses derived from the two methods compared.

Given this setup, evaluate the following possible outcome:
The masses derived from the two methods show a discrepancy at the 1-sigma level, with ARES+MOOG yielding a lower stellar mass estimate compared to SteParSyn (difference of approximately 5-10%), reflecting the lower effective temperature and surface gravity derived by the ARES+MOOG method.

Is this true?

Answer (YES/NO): YES